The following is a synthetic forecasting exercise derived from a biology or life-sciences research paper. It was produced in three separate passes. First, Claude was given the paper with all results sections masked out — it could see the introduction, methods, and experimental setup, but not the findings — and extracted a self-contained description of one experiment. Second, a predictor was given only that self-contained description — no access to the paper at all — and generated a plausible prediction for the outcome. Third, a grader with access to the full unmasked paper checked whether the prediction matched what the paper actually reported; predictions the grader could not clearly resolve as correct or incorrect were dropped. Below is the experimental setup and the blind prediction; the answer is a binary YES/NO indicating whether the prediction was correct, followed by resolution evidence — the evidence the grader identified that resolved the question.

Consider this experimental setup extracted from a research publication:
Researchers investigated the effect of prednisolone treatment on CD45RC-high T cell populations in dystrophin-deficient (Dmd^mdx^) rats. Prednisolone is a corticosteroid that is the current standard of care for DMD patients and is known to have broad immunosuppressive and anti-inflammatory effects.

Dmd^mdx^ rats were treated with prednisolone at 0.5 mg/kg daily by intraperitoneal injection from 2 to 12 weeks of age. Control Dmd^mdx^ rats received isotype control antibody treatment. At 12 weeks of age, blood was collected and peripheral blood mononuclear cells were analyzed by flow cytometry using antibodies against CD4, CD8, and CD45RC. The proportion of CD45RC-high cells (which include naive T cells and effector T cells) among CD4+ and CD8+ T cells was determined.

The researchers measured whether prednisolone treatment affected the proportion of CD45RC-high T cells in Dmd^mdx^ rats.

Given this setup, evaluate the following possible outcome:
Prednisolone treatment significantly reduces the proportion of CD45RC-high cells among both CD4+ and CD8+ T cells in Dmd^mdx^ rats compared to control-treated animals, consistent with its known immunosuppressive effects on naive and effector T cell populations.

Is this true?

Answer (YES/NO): NO